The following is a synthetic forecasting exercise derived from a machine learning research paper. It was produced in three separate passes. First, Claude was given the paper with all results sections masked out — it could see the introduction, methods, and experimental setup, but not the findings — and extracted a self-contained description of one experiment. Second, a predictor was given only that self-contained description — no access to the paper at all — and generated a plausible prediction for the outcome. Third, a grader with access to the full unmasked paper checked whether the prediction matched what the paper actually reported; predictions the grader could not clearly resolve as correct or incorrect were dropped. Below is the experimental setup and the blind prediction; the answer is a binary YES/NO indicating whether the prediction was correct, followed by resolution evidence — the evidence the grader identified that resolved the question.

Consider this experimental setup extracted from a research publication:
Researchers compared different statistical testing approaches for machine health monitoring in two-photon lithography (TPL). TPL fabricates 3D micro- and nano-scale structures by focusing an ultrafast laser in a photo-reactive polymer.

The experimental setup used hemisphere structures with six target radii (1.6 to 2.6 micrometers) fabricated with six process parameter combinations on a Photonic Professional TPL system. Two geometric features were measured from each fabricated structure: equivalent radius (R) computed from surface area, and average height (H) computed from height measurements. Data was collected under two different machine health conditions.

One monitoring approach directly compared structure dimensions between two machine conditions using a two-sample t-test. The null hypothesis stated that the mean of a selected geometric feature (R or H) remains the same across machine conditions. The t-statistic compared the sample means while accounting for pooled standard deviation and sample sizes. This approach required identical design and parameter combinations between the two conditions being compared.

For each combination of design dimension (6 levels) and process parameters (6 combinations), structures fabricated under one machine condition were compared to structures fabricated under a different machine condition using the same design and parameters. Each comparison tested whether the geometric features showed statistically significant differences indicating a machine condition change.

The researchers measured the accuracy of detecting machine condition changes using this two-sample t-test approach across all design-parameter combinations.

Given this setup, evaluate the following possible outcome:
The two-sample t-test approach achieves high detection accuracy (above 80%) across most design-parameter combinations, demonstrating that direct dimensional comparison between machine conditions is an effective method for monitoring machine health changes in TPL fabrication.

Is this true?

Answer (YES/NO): YES